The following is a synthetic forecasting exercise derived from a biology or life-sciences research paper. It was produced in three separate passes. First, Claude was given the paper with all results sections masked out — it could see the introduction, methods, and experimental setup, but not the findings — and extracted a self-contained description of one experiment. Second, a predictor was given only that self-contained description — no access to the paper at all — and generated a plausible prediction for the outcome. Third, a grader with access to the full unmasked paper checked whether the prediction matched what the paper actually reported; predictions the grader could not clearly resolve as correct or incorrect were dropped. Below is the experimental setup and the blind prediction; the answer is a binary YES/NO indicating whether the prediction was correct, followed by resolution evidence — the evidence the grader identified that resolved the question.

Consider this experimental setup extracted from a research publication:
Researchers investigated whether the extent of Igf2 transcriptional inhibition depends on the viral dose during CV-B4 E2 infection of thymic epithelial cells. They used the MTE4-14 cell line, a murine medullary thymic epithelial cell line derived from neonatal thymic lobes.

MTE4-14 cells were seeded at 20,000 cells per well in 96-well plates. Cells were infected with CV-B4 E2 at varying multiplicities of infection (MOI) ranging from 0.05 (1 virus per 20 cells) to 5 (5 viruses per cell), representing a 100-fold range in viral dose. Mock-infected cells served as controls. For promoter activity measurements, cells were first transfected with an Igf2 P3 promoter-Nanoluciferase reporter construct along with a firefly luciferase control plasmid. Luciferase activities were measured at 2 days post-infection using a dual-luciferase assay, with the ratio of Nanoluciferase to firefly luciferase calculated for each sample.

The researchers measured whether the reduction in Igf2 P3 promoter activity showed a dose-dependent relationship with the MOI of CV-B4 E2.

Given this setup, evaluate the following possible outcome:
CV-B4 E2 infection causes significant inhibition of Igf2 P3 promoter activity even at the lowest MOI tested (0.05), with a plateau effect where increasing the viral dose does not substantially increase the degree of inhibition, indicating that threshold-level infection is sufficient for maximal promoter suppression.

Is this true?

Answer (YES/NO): NO